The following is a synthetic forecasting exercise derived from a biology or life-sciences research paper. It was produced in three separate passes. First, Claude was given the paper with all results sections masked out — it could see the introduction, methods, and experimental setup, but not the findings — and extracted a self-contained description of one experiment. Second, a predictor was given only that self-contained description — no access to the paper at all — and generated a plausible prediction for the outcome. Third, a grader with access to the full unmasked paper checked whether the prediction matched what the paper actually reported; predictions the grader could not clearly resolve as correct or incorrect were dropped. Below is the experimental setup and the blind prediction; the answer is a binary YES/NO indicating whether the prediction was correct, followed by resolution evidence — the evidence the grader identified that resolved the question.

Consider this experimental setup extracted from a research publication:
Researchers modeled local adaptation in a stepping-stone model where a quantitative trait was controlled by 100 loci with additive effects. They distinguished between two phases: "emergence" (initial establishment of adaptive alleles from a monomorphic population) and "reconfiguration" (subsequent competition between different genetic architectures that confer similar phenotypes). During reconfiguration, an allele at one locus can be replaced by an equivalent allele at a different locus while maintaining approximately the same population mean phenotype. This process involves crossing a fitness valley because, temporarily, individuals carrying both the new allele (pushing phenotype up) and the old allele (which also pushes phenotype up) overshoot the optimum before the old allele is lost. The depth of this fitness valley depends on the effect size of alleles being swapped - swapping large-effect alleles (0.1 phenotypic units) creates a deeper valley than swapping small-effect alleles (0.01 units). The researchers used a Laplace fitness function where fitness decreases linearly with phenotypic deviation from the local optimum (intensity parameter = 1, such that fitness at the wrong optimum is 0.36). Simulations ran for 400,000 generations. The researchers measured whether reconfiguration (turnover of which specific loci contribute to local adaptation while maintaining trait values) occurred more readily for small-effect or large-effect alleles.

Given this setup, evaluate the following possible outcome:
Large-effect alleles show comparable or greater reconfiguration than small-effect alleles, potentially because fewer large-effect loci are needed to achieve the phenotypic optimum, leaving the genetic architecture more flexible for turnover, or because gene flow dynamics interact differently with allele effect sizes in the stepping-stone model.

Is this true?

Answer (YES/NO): NO